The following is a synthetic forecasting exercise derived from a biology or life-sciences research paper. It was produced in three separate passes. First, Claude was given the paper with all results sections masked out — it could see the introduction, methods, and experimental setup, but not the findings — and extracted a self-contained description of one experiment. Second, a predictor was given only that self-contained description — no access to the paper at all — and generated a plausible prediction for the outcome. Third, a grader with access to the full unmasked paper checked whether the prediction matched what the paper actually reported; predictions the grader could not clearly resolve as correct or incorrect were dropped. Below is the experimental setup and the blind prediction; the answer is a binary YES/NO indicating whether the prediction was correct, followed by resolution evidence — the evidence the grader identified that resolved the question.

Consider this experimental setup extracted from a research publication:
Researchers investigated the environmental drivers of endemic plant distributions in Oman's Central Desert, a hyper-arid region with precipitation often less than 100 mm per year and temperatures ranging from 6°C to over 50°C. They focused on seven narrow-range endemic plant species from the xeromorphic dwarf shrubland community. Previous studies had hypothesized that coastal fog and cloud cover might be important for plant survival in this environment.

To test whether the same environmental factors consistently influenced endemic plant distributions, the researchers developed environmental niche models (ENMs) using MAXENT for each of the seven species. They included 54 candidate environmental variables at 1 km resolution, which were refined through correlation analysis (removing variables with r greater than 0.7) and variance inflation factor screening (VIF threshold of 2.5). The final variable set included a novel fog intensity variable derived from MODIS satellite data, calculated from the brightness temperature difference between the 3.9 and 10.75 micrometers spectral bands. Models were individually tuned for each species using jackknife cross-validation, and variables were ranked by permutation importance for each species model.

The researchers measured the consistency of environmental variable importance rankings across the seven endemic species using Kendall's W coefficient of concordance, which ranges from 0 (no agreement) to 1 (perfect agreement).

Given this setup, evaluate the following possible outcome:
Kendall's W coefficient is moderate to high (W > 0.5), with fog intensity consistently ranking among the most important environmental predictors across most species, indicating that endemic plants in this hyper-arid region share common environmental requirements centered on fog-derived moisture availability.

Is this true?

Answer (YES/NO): NO